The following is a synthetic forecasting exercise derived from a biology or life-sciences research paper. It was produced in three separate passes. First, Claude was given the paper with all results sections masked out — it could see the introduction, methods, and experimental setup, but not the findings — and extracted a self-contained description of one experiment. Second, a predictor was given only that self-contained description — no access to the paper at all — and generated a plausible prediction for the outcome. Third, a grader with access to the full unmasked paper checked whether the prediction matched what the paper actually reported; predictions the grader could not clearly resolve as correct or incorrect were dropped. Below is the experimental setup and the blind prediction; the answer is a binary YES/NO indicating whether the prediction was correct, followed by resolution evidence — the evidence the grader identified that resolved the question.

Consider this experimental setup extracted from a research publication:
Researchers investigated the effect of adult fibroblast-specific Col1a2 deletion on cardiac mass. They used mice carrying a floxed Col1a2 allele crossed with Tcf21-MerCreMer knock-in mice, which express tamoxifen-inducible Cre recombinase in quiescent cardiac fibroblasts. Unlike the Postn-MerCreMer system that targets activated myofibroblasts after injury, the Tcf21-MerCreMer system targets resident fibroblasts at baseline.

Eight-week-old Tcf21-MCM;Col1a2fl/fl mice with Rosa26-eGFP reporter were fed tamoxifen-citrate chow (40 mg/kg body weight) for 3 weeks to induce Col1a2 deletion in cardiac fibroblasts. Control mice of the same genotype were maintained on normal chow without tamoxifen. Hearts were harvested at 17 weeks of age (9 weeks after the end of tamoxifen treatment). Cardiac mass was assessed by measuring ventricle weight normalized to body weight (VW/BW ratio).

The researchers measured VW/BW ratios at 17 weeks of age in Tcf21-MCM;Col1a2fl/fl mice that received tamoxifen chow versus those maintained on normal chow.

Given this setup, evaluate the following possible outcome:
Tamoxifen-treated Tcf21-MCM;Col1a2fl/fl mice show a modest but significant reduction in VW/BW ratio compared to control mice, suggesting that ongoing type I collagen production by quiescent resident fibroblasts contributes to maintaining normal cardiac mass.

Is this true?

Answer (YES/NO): YES